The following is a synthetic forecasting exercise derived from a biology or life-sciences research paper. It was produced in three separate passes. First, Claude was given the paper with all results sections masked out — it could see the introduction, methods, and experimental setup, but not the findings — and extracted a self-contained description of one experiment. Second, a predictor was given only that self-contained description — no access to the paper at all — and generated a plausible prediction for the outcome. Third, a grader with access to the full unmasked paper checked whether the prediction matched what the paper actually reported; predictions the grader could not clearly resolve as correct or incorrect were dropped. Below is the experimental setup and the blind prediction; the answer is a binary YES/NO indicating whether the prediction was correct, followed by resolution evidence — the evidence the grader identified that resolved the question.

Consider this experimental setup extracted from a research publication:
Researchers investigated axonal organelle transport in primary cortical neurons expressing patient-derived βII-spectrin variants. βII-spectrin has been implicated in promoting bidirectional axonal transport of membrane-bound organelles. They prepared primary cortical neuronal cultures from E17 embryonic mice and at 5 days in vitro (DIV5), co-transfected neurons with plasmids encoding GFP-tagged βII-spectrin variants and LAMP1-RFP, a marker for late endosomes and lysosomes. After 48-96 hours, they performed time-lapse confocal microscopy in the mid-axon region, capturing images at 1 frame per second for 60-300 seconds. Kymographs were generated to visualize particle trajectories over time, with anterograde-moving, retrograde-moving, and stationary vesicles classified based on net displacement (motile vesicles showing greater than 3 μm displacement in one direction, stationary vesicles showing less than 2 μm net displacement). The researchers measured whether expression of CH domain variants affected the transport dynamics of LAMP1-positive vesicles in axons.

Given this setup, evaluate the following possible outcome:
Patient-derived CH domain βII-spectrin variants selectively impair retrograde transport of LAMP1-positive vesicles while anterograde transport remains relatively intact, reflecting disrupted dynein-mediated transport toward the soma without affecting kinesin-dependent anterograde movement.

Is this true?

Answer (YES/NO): NO